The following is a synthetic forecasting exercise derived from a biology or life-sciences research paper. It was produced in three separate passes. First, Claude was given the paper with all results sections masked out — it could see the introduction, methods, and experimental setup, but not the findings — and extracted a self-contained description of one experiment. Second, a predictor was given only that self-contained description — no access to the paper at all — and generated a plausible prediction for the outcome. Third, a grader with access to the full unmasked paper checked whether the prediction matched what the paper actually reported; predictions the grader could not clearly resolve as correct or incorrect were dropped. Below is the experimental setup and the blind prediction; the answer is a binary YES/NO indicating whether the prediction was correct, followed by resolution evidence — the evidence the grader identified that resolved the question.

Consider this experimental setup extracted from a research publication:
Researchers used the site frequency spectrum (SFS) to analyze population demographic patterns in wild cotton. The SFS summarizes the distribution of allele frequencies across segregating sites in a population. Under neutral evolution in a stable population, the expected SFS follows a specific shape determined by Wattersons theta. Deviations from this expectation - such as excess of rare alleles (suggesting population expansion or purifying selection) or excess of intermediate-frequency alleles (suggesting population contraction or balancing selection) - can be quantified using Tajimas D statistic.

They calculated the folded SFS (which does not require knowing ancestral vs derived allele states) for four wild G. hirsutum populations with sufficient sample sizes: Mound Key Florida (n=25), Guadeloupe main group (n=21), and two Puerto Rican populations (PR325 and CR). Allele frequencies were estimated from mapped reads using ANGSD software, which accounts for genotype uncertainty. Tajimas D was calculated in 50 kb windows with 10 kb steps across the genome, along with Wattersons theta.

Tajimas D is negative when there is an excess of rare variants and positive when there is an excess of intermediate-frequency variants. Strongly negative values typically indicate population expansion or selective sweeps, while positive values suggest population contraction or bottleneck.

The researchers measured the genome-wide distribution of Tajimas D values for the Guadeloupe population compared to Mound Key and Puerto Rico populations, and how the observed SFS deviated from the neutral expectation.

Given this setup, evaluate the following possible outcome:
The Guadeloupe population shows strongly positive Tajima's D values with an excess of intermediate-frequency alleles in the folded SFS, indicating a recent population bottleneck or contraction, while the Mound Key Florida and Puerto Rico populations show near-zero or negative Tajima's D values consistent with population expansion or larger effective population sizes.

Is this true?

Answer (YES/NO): NO